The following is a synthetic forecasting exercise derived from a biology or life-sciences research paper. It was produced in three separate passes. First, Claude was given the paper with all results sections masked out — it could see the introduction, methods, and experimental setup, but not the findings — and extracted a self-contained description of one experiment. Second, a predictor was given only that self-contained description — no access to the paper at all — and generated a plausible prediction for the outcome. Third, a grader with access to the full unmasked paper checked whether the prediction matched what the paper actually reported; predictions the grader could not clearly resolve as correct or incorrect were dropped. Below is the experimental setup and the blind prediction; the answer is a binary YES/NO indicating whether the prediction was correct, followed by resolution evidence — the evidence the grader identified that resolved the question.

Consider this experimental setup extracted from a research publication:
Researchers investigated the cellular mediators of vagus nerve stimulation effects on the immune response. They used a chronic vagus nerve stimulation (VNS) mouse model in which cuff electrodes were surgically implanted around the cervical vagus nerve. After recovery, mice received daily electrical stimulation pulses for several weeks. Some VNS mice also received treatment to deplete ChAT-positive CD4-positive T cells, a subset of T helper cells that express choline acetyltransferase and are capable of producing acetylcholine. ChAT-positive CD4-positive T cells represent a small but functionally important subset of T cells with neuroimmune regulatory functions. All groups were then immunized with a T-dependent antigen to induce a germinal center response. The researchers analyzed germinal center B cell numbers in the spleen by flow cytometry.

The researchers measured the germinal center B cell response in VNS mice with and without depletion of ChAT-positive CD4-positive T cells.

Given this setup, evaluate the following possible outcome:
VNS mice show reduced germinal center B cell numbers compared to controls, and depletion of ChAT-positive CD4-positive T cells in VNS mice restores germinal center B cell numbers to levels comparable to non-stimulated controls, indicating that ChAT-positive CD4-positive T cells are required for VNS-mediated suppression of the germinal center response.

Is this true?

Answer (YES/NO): NO